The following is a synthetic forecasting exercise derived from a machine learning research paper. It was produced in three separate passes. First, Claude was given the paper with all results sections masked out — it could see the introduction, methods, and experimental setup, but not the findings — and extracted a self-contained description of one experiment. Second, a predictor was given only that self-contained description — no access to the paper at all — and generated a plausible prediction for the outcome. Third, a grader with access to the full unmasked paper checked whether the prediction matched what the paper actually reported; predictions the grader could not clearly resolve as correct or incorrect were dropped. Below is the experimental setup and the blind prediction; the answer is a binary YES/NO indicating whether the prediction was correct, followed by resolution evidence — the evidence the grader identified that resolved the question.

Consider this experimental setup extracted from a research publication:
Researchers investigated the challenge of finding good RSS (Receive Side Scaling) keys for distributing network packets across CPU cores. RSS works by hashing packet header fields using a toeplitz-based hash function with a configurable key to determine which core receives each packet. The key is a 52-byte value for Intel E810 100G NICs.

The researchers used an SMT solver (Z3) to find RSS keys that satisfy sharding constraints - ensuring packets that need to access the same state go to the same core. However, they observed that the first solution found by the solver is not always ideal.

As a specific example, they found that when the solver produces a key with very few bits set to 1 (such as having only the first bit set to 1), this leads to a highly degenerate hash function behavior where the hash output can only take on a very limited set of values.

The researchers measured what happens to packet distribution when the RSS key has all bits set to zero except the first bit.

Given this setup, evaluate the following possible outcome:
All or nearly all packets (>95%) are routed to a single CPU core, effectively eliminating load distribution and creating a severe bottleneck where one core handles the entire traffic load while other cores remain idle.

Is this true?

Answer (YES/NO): NO